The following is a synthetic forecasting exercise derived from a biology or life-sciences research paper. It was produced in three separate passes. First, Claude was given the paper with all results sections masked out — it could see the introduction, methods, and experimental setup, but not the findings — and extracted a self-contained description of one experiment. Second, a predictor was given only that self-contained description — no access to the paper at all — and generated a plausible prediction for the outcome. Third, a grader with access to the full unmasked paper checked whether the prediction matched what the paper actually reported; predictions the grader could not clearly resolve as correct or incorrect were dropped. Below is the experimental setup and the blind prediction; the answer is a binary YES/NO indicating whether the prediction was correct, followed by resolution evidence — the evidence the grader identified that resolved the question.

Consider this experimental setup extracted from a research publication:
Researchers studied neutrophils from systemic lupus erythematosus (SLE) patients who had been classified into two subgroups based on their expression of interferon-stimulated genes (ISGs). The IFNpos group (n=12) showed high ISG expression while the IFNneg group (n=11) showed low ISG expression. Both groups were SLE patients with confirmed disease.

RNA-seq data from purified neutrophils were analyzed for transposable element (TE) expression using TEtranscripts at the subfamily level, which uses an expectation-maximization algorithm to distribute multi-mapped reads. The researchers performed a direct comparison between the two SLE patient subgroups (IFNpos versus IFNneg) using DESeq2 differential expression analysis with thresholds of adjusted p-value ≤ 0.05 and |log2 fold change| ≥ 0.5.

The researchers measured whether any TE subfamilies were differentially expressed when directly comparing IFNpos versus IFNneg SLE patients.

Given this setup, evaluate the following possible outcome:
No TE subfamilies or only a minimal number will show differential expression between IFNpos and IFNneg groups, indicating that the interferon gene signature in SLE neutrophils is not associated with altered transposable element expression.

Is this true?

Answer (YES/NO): NO